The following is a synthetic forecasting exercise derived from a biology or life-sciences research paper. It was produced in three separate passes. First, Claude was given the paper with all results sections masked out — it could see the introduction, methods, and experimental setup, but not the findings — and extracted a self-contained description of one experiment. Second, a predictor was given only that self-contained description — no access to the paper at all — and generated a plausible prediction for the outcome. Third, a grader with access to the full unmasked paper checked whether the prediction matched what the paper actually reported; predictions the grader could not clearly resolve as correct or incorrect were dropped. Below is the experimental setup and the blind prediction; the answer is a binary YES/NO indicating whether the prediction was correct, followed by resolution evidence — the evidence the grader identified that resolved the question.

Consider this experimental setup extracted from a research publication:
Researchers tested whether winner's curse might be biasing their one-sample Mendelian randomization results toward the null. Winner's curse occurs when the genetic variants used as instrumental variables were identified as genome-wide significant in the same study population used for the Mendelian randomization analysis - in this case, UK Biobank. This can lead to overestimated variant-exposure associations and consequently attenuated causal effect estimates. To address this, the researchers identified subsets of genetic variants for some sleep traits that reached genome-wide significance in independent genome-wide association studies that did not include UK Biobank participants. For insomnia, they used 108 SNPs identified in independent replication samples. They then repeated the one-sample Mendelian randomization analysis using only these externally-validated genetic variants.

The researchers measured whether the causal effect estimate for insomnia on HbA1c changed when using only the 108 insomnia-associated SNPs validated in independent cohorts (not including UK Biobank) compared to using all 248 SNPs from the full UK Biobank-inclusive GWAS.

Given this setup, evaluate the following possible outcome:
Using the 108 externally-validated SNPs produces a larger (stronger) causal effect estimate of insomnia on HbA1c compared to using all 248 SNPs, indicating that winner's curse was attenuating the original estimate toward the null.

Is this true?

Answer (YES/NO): NO